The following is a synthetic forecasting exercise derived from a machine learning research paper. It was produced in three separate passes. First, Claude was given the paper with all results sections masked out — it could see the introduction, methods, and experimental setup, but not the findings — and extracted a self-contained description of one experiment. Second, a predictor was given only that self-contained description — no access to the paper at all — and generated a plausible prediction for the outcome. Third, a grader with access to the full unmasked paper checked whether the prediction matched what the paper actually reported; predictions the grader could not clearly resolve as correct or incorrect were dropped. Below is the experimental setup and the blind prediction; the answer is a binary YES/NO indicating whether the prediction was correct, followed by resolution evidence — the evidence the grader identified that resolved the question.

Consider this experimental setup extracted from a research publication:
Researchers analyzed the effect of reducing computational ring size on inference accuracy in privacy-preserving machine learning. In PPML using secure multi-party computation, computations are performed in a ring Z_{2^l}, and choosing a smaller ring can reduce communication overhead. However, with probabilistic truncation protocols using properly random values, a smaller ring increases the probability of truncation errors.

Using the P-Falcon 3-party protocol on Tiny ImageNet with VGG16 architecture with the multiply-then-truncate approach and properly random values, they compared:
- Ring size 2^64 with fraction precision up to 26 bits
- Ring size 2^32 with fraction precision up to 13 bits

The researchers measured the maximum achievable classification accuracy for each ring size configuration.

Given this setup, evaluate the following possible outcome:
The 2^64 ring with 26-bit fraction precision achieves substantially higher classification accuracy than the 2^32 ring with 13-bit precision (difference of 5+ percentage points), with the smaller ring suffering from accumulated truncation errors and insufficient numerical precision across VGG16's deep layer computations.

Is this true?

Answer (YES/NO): YES